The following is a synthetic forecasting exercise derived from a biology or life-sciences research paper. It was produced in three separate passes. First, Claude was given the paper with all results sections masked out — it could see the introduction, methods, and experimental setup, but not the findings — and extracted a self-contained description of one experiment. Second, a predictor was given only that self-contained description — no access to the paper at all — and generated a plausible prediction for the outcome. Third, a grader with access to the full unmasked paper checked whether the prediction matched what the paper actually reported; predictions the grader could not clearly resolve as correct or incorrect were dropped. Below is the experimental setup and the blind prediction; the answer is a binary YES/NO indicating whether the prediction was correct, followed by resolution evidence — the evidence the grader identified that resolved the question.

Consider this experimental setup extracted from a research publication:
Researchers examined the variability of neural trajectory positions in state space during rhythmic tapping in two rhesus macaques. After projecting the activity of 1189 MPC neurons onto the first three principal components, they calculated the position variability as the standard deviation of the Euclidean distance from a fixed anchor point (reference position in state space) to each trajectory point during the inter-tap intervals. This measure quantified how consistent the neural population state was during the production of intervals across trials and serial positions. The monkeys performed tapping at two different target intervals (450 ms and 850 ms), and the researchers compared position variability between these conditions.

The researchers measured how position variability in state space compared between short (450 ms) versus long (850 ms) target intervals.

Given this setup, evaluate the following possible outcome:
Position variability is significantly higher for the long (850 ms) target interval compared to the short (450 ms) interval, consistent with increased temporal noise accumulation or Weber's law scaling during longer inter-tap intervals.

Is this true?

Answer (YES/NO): YES